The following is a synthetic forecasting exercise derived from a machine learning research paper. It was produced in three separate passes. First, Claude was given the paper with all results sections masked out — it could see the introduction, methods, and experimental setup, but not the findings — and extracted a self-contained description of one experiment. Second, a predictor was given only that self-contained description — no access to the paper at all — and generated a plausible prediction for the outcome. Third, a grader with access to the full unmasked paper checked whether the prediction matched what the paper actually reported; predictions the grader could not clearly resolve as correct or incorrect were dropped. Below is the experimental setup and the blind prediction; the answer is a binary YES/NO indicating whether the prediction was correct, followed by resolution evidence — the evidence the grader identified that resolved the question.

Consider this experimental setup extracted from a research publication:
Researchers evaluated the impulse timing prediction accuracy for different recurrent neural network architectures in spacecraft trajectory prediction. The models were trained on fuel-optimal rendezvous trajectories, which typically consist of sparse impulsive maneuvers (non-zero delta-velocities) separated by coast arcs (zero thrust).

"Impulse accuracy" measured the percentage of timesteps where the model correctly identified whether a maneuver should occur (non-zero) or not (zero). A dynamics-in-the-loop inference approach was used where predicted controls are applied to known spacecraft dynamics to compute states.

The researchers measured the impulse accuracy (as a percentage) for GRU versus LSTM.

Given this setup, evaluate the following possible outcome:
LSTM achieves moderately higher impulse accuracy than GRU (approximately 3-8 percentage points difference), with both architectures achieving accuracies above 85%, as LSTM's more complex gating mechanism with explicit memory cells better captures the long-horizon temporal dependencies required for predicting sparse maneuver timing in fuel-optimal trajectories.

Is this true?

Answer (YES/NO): NO